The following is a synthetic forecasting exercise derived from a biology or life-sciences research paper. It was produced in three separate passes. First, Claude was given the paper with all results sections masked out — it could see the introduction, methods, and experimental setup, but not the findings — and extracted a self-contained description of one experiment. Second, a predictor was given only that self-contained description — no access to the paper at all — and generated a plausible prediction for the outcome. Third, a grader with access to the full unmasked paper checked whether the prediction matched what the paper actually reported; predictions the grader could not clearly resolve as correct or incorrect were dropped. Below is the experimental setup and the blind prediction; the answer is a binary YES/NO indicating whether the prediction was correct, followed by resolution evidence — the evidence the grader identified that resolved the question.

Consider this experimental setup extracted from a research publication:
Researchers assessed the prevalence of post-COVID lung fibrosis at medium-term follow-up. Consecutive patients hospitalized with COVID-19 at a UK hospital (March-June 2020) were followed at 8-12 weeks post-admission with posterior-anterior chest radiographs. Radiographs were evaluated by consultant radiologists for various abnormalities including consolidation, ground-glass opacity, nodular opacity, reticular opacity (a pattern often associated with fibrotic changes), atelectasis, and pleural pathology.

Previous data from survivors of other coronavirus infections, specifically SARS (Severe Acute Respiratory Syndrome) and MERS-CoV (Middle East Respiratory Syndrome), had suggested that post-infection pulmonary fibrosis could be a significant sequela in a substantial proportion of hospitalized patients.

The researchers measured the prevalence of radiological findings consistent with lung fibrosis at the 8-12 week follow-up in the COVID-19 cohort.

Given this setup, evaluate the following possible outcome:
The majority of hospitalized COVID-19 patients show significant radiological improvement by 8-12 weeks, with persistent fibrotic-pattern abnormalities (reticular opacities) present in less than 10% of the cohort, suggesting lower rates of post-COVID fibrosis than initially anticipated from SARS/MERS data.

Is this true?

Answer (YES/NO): YES